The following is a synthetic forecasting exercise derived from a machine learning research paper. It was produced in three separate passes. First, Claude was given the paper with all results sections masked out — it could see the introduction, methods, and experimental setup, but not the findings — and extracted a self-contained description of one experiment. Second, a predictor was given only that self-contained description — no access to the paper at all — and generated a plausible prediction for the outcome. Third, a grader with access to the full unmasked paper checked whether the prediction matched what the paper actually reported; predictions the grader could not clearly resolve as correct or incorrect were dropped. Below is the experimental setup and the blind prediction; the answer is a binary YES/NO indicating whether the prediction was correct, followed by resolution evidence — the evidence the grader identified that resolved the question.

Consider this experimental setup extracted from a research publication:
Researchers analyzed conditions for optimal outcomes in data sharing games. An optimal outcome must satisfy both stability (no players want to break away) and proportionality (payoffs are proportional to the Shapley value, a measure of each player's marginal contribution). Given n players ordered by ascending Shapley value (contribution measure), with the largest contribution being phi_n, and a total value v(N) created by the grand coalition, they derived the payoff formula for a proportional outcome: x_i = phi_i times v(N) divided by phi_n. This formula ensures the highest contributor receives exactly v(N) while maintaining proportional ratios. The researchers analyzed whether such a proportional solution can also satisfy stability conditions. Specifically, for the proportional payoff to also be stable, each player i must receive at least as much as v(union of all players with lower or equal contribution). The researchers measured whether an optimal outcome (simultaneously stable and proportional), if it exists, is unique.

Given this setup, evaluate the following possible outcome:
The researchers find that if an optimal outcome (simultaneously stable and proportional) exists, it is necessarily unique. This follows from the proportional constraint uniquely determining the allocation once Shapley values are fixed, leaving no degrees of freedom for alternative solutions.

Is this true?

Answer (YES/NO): YES